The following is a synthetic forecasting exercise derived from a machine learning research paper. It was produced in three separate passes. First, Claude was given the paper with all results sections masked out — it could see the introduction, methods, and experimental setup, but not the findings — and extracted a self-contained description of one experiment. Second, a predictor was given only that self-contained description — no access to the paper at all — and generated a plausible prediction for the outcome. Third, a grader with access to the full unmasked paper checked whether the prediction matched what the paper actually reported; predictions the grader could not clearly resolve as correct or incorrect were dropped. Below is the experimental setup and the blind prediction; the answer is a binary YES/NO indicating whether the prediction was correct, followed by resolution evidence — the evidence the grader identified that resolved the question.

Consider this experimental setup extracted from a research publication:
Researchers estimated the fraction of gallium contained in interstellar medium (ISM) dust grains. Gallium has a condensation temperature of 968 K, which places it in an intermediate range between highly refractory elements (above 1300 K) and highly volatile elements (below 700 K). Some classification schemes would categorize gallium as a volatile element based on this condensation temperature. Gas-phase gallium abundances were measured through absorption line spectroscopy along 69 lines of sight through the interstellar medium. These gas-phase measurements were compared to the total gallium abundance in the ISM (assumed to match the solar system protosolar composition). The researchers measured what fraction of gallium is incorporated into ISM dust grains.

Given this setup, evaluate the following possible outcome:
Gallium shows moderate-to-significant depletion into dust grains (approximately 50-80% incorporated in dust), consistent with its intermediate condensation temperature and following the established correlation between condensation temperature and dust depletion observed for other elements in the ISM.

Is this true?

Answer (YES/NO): NO